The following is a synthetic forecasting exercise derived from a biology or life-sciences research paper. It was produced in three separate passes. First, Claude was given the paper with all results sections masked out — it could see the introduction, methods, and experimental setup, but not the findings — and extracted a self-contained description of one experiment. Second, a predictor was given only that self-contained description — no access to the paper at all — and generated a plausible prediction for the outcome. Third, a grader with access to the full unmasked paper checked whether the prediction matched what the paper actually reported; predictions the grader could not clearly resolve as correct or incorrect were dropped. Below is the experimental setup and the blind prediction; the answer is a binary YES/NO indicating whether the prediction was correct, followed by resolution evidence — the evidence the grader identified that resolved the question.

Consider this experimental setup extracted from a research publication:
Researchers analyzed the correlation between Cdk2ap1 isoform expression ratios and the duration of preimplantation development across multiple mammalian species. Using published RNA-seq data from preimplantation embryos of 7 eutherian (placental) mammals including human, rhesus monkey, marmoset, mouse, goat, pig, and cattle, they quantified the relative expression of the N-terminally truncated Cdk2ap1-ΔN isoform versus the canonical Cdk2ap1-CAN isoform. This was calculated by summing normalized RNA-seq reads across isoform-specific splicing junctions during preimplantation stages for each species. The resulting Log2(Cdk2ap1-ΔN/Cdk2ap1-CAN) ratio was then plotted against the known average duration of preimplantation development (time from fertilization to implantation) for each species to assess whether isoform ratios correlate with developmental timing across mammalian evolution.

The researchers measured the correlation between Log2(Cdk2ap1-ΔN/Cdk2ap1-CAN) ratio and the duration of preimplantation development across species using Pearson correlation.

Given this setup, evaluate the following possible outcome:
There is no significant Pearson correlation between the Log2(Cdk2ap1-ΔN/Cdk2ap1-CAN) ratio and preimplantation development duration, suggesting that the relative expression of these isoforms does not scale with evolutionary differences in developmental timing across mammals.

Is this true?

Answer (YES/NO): NO